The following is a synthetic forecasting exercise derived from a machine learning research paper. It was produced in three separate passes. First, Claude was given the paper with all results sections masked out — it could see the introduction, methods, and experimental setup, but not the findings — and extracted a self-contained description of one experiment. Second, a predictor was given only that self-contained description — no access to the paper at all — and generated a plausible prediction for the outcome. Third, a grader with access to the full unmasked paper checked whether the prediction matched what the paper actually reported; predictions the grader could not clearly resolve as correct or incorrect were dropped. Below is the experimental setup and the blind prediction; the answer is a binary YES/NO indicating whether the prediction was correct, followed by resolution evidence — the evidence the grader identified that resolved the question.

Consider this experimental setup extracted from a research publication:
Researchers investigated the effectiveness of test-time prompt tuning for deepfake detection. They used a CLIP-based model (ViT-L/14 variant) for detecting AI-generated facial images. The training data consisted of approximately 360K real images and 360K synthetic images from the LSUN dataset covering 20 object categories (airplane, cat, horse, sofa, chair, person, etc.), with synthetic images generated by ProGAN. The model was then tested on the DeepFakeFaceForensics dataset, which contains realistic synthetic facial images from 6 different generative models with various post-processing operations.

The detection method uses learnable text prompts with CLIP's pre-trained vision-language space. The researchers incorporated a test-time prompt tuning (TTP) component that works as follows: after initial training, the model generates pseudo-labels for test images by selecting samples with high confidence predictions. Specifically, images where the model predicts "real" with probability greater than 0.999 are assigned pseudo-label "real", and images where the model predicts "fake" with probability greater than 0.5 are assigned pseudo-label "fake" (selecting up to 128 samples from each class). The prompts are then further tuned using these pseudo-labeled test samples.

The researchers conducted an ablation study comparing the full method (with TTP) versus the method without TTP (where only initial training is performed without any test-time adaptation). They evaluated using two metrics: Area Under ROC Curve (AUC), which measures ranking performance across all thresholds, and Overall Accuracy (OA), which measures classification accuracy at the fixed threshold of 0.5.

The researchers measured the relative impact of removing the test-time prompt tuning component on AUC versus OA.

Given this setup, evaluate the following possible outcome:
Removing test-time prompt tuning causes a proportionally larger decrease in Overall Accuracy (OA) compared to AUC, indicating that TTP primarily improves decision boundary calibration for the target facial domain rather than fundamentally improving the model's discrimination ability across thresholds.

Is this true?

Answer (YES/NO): YES